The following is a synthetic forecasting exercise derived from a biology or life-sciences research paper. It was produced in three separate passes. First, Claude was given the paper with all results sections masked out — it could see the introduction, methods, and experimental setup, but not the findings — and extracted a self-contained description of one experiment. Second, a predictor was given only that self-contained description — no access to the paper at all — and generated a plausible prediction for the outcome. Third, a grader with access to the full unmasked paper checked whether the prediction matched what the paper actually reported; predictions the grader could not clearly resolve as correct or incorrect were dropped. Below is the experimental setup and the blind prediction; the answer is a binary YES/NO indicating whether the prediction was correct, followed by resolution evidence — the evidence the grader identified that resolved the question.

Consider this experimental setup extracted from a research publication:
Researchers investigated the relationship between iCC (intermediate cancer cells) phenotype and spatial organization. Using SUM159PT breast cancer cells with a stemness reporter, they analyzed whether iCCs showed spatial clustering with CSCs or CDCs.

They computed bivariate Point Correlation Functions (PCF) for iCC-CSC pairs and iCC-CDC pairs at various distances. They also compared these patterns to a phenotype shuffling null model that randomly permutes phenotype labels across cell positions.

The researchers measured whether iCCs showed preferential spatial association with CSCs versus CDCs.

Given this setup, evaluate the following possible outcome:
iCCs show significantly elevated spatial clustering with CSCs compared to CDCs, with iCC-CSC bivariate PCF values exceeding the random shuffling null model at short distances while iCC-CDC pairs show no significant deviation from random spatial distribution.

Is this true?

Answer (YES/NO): NO